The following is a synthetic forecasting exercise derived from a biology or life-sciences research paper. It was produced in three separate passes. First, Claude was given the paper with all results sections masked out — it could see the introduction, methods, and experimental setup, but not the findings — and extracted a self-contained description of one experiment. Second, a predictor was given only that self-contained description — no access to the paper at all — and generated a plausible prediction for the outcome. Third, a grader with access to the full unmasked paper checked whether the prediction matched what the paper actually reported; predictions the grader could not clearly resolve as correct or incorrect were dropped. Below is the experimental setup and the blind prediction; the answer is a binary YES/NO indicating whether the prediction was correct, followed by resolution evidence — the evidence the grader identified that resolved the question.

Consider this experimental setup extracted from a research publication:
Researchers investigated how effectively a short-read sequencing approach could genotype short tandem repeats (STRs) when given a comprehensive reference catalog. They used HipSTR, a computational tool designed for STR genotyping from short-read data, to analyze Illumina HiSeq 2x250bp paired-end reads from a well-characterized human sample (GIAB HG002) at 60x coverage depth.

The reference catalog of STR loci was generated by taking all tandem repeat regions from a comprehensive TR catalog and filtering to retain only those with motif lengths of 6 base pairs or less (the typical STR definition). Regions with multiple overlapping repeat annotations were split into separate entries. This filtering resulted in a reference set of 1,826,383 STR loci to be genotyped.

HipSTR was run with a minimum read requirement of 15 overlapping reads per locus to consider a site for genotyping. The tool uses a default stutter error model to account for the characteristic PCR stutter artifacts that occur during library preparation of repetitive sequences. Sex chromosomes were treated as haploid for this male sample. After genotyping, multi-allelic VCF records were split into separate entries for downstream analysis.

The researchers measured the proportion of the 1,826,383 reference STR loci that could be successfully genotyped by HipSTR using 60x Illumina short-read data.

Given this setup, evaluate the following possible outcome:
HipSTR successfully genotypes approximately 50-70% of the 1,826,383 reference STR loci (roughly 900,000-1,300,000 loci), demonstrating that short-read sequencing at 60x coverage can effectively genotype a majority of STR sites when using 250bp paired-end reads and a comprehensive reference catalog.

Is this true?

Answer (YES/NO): NO